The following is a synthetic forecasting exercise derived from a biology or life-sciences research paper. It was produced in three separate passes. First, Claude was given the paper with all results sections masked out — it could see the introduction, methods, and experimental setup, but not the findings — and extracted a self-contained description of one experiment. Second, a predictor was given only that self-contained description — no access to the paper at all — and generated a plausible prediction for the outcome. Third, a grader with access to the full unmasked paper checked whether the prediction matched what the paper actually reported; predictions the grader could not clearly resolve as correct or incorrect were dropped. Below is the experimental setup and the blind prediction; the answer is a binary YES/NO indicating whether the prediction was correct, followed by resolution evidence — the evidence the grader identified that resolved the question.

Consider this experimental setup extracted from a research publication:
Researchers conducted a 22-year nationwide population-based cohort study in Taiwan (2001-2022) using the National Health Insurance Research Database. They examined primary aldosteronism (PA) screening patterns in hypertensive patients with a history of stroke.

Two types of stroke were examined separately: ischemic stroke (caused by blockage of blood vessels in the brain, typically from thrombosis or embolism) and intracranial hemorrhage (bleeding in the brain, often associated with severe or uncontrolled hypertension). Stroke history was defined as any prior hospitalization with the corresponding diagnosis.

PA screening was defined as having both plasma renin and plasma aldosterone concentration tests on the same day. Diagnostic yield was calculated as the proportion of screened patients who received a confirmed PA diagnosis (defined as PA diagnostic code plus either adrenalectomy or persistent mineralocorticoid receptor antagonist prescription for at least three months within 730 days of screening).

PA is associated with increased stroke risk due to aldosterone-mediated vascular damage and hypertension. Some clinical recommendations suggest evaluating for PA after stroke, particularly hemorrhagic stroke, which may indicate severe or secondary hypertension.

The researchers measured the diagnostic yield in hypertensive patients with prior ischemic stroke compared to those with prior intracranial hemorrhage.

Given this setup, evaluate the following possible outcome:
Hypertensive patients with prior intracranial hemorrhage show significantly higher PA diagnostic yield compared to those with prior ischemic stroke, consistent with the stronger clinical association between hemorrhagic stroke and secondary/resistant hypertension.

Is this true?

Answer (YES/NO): YES